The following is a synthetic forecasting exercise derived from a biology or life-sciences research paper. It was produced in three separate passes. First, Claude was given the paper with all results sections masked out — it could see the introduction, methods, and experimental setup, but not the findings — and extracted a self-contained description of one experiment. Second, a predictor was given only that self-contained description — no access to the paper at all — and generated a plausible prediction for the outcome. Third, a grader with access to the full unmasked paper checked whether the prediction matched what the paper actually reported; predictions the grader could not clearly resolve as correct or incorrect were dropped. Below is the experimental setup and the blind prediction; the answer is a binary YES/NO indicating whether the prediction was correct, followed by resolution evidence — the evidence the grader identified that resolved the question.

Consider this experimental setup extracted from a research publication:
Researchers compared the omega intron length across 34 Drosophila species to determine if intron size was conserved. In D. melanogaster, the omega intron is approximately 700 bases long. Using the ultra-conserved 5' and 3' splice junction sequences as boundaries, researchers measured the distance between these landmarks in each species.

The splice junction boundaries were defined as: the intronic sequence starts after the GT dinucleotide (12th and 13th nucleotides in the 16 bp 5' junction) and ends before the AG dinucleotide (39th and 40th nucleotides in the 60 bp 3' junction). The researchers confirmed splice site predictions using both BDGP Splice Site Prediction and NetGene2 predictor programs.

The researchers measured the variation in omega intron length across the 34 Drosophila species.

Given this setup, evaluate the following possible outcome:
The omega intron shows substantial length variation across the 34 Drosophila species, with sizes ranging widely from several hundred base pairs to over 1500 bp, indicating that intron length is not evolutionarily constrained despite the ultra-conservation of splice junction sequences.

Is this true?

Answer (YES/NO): NO